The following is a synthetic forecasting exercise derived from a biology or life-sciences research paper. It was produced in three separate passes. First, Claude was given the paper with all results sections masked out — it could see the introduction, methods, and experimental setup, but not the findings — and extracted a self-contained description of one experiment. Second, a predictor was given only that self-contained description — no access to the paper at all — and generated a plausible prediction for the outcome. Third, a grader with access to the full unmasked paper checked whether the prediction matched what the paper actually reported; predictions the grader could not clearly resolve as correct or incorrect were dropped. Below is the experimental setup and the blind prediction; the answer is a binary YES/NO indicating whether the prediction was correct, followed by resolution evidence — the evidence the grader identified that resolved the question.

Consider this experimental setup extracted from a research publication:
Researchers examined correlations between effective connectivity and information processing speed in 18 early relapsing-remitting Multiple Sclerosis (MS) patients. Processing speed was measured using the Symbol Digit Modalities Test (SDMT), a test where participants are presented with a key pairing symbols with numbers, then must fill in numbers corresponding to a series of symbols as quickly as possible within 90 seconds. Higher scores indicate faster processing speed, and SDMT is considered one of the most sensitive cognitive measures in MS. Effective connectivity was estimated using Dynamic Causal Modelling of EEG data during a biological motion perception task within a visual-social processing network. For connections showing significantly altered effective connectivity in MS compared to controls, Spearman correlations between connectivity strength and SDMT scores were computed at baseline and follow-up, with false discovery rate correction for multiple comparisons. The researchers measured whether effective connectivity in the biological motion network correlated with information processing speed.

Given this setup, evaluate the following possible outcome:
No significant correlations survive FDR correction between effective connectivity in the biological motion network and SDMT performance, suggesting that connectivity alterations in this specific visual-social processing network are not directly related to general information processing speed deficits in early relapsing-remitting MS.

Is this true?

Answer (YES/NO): YES